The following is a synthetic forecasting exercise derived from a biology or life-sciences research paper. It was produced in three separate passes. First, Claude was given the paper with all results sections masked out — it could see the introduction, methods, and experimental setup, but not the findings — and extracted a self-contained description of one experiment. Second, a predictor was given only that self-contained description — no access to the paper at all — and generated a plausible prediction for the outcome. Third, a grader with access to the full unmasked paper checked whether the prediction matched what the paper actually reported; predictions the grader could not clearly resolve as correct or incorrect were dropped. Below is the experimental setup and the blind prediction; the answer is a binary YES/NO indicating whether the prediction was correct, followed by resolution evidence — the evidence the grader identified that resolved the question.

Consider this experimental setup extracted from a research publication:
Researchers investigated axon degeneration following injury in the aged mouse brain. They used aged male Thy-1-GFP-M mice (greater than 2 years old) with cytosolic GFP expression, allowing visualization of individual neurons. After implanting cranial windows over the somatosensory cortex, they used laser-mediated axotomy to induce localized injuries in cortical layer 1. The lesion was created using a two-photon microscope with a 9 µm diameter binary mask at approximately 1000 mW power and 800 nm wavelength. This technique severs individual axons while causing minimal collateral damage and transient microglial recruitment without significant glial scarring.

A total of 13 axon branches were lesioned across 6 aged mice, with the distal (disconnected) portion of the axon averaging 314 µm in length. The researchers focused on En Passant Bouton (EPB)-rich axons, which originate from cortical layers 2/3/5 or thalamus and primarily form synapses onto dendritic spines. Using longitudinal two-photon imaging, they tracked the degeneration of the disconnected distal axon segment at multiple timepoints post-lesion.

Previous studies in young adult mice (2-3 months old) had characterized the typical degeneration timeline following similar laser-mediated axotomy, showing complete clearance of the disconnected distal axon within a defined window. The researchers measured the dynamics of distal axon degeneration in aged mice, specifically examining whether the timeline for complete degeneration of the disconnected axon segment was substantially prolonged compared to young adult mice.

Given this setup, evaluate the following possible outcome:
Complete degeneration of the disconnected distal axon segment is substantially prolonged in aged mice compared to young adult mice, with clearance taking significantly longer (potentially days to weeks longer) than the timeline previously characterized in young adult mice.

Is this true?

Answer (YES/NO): NO